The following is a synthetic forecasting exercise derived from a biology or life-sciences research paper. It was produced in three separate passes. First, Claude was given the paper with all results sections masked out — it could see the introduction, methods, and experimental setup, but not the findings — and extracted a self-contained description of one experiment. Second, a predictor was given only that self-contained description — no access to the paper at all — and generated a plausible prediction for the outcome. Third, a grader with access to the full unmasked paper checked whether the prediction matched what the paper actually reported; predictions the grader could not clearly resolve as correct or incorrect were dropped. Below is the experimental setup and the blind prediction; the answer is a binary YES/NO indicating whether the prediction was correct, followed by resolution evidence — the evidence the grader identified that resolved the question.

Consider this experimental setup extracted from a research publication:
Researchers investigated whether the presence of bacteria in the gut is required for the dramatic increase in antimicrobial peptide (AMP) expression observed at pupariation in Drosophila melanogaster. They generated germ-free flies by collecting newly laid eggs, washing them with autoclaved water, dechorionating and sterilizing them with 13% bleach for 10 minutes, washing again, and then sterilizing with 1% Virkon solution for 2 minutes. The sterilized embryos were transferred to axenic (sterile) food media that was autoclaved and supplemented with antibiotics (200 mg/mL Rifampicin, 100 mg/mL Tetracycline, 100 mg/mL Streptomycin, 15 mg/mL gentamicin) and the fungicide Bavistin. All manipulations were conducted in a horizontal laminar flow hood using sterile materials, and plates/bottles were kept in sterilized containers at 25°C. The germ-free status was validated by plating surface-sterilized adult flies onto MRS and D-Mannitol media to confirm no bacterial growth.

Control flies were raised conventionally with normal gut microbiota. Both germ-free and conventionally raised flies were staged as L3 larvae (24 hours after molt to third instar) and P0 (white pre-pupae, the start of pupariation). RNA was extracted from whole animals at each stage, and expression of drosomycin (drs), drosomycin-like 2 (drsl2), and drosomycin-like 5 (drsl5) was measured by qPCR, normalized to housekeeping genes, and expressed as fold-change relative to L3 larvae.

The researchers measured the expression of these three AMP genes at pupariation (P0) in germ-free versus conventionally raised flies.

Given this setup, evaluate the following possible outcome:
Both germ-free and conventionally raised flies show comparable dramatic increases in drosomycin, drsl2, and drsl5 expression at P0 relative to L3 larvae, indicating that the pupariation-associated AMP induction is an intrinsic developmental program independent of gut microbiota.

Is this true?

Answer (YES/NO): YES